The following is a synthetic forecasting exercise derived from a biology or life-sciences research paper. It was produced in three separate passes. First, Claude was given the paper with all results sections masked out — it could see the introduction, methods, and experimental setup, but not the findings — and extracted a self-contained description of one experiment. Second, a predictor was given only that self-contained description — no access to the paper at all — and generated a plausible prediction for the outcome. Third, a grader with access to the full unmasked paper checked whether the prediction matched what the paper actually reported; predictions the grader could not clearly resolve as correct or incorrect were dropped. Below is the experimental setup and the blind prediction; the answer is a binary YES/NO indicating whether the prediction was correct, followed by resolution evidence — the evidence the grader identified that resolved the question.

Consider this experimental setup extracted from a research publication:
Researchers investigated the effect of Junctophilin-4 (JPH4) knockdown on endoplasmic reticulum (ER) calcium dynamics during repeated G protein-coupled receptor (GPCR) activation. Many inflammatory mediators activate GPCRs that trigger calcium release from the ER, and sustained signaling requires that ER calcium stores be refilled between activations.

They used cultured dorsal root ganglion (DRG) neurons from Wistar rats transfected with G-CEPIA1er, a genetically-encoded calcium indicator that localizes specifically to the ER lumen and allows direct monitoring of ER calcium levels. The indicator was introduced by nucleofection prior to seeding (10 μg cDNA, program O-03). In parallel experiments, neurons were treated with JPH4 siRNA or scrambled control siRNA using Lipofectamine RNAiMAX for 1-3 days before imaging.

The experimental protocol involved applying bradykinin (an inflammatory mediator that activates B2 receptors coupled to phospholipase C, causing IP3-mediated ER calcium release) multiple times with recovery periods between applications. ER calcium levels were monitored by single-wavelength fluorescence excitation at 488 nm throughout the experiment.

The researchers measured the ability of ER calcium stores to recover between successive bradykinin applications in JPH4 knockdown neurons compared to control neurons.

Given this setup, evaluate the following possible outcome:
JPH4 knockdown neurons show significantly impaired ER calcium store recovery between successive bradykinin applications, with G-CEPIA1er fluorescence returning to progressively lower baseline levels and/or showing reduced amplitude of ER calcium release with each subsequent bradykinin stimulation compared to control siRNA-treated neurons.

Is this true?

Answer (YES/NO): YES